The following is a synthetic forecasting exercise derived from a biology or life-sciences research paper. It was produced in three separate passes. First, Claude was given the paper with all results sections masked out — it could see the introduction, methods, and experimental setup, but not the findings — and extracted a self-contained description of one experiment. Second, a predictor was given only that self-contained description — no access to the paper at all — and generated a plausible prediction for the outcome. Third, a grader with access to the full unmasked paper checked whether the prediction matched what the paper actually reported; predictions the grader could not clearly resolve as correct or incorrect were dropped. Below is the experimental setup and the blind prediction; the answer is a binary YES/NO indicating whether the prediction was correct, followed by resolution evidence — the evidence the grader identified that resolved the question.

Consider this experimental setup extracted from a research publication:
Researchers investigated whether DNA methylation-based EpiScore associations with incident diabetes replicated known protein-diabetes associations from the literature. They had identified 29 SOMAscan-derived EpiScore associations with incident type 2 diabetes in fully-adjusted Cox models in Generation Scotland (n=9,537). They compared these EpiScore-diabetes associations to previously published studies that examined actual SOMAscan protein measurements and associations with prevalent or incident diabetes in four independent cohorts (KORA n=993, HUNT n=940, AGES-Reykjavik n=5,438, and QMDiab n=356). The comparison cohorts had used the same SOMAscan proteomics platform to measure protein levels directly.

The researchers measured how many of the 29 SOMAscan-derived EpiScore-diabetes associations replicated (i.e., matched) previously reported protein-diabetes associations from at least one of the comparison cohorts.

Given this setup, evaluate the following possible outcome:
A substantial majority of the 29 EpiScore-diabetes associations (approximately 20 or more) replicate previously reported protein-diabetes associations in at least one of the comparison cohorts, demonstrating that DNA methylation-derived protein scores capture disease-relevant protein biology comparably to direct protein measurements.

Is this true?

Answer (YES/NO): YES